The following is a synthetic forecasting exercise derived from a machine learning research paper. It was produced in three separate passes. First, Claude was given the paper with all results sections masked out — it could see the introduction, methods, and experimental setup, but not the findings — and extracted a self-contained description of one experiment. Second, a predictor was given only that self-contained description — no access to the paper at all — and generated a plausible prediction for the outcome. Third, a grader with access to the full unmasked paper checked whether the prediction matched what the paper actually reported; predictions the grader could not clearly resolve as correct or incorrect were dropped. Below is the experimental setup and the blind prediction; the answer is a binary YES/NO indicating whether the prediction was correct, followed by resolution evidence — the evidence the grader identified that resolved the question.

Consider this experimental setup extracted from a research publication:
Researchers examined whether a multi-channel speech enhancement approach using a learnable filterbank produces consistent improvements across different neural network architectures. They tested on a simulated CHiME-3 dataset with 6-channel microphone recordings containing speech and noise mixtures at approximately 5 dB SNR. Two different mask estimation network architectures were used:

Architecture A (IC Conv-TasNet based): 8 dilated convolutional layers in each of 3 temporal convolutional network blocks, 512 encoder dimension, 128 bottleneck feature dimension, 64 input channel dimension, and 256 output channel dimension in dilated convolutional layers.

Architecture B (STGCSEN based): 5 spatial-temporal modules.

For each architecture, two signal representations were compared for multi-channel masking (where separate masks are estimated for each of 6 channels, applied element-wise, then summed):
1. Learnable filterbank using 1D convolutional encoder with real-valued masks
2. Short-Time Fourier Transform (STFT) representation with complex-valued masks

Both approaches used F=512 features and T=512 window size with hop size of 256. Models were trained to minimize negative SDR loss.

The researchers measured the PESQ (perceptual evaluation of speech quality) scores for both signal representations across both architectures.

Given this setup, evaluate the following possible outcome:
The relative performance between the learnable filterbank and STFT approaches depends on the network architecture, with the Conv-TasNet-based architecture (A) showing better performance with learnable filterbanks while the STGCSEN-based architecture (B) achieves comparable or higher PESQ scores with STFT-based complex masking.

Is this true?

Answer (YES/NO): NO